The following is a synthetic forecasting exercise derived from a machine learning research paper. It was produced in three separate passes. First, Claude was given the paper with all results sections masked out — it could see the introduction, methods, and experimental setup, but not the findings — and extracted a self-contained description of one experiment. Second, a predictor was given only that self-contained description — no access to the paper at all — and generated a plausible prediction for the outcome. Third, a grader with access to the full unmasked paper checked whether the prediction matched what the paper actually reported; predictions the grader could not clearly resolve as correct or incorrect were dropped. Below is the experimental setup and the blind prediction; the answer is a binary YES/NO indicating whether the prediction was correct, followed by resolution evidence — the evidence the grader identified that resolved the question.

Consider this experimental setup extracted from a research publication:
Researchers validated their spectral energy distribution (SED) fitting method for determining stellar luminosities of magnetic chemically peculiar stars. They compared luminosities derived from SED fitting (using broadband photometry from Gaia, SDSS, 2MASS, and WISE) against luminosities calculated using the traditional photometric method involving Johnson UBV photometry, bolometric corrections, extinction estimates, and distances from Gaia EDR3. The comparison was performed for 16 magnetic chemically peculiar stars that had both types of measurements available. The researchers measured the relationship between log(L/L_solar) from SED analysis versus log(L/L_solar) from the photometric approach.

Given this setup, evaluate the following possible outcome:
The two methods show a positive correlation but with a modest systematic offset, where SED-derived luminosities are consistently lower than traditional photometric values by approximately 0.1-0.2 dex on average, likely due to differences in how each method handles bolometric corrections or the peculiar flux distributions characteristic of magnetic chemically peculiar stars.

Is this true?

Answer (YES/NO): NO